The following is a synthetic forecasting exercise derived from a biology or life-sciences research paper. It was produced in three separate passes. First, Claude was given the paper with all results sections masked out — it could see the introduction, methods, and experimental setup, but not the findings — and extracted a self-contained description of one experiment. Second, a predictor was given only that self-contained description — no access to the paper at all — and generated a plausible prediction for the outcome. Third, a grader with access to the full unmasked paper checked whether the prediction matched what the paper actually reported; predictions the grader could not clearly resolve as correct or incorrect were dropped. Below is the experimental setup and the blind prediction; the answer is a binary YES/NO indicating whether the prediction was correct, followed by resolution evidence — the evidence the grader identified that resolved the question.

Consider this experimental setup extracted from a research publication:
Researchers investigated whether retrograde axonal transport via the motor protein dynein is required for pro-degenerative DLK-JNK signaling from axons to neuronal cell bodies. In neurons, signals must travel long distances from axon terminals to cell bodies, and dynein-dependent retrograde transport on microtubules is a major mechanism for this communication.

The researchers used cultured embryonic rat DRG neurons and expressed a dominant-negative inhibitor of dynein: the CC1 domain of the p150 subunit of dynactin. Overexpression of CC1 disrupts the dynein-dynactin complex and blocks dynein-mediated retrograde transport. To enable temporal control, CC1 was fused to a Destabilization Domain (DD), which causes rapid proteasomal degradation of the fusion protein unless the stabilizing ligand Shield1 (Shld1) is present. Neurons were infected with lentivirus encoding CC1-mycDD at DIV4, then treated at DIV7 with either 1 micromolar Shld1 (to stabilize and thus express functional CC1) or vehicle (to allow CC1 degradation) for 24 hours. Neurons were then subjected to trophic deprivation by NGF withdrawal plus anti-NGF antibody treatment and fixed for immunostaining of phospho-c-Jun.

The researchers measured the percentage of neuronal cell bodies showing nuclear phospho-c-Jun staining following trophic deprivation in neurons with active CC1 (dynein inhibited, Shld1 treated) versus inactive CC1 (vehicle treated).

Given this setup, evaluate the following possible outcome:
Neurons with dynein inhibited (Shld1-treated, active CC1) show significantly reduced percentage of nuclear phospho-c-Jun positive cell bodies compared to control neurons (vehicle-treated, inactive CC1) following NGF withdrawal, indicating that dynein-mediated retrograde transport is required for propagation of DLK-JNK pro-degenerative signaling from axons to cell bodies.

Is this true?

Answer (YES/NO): YES